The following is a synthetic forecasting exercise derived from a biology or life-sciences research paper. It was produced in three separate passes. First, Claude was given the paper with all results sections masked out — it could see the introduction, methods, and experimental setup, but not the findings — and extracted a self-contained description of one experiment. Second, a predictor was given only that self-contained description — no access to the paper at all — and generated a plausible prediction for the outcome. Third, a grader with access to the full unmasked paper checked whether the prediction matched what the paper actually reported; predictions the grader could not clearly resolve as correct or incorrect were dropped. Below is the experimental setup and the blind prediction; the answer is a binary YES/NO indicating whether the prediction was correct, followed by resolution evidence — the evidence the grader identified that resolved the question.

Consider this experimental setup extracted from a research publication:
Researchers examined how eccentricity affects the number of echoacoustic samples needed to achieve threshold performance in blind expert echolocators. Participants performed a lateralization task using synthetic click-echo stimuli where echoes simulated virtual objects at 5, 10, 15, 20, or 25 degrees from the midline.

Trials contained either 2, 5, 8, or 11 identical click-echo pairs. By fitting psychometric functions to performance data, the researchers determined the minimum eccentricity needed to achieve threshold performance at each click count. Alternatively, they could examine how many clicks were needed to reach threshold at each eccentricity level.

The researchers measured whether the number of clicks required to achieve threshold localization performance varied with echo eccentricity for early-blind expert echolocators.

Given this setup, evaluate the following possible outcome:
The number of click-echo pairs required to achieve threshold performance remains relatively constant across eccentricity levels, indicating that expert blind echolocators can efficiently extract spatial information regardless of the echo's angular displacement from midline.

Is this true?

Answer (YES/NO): NO